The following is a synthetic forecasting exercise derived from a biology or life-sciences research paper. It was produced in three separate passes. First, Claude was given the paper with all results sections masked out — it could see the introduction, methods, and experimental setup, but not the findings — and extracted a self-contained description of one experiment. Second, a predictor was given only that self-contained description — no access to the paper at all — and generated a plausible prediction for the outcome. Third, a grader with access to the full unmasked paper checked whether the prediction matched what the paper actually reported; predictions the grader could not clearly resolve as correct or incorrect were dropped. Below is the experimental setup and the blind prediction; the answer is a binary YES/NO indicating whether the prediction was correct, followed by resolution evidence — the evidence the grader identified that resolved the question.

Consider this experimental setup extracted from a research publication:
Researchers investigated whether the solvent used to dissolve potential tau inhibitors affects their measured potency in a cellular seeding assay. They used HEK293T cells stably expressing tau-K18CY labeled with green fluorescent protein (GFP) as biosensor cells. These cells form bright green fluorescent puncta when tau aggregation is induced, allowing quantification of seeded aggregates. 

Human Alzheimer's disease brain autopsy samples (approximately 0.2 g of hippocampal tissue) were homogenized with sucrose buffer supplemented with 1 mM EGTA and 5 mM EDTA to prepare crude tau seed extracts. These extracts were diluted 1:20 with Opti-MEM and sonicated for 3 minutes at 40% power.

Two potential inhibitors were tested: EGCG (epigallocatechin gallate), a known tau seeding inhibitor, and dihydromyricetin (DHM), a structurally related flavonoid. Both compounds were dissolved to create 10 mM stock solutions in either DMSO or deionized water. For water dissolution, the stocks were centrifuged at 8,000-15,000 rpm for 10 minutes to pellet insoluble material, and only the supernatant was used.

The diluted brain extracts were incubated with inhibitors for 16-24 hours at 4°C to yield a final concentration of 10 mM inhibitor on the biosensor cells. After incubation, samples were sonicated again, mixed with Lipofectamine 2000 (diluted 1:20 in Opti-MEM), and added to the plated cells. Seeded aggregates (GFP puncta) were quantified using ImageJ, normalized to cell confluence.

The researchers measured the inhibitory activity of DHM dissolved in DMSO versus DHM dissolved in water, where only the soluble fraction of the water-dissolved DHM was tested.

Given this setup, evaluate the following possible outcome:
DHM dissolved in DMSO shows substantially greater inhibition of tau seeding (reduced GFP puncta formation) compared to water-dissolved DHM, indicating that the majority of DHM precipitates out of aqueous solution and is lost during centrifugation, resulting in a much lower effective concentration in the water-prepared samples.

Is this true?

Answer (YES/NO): YES